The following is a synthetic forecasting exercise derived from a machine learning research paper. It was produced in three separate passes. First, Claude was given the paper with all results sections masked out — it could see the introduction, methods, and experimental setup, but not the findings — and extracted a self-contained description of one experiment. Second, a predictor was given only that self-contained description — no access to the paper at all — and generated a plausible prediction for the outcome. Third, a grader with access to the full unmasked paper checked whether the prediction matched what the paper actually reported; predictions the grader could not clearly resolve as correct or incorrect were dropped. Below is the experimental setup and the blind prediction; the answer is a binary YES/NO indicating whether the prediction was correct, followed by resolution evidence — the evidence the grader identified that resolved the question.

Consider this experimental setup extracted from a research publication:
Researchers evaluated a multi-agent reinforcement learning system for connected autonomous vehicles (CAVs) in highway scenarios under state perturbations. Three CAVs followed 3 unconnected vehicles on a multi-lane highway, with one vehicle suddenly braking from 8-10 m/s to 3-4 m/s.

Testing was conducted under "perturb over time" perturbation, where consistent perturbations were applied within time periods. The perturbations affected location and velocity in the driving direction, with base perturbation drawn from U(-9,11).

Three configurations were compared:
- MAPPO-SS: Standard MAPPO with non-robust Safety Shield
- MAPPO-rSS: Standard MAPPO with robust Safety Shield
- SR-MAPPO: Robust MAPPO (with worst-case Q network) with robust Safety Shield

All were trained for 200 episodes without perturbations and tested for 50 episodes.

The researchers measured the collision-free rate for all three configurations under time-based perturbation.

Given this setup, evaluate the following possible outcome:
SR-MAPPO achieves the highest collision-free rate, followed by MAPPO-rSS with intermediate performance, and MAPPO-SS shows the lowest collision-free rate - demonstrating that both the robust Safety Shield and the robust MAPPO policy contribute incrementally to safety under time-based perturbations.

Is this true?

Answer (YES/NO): NO